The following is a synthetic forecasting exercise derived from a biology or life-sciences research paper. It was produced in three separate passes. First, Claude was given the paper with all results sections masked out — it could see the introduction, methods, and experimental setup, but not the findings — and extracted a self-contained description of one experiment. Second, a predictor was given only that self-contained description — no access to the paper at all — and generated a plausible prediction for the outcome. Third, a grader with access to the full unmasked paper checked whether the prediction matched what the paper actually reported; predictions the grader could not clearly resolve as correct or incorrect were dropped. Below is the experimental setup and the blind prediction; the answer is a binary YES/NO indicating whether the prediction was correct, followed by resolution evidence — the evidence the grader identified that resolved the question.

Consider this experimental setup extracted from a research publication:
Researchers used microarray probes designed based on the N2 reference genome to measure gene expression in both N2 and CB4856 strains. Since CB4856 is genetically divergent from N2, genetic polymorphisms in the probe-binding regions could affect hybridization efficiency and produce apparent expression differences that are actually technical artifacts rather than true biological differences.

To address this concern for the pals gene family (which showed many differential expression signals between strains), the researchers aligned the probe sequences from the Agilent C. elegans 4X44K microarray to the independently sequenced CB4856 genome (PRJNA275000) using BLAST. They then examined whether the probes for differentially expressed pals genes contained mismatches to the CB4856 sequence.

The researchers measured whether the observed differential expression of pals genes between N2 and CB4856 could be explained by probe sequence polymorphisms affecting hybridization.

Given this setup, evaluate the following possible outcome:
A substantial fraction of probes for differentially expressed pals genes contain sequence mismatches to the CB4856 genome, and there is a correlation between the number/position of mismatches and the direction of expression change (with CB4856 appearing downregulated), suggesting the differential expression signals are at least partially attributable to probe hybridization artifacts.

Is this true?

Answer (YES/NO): NO